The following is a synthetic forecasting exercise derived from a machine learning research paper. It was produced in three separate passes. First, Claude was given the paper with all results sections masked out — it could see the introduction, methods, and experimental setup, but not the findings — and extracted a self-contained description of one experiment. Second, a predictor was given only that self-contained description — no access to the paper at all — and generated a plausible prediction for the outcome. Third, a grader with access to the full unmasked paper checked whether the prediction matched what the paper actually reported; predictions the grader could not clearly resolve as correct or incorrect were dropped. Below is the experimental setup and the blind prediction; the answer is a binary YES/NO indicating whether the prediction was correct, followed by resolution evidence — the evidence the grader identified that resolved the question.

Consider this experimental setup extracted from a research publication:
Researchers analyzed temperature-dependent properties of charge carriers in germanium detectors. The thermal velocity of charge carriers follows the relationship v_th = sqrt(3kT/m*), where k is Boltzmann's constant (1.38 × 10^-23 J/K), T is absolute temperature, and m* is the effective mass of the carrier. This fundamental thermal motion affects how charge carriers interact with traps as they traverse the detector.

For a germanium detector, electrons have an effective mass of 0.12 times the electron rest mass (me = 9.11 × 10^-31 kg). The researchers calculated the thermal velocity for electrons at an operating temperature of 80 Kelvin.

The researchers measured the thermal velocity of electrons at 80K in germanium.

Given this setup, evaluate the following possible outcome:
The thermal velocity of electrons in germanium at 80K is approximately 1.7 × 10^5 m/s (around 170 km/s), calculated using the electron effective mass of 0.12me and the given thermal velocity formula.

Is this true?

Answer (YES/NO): YES